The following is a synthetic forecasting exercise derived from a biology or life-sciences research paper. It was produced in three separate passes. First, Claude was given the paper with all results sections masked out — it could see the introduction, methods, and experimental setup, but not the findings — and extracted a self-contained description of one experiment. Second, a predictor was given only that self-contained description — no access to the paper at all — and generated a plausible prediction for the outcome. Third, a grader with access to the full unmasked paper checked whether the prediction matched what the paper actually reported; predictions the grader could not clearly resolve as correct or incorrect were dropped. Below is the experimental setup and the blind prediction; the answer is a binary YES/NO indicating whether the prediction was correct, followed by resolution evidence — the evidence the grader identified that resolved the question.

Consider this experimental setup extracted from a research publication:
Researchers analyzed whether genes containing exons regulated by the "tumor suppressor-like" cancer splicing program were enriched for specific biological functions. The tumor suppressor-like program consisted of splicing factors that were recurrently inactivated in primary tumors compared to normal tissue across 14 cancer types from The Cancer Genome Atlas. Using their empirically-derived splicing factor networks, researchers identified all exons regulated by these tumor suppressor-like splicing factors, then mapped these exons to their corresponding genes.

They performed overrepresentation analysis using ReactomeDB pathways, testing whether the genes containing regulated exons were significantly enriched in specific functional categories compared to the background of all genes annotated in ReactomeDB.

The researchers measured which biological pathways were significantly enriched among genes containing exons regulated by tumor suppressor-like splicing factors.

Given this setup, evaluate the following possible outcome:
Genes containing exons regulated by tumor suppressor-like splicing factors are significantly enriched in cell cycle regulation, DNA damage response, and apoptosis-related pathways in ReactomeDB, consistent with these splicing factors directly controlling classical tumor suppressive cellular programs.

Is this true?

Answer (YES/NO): NO